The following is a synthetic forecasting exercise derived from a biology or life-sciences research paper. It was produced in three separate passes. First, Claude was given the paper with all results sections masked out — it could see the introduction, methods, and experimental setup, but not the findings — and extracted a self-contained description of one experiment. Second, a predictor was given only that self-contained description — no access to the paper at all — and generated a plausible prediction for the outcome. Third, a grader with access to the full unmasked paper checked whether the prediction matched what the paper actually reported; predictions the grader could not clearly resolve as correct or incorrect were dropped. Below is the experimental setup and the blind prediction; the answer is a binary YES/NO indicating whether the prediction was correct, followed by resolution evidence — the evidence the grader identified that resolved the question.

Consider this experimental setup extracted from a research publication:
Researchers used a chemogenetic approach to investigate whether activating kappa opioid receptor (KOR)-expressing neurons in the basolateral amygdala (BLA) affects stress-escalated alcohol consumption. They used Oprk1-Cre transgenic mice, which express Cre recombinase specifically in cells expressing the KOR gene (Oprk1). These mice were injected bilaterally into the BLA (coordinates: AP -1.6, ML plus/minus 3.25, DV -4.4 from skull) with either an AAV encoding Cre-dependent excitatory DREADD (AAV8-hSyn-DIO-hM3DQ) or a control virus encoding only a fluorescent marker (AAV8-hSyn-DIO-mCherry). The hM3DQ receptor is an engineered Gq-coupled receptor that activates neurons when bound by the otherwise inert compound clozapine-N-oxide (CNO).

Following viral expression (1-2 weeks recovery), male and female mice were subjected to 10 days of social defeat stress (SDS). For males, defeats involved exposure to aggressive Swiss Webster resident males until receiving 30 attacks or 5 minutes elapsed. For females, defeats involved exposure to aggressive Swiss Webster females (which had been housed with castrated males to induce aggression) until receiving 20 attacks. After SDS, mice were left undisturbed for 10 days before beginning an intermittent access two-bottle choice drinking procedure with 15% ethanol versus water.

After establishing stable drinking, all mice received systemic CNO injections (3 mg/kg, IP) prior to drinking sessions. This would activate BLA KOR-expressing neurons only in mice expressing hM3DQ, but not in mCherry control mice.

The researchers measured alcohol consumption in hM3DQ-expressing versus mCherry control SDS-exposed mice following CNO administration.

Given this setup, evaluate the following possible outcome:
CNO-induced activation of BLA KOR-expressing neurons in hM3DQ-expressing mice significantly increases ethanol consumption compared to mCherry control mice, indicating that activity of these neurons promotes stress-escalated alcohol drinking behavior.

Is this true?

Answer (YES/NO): NO